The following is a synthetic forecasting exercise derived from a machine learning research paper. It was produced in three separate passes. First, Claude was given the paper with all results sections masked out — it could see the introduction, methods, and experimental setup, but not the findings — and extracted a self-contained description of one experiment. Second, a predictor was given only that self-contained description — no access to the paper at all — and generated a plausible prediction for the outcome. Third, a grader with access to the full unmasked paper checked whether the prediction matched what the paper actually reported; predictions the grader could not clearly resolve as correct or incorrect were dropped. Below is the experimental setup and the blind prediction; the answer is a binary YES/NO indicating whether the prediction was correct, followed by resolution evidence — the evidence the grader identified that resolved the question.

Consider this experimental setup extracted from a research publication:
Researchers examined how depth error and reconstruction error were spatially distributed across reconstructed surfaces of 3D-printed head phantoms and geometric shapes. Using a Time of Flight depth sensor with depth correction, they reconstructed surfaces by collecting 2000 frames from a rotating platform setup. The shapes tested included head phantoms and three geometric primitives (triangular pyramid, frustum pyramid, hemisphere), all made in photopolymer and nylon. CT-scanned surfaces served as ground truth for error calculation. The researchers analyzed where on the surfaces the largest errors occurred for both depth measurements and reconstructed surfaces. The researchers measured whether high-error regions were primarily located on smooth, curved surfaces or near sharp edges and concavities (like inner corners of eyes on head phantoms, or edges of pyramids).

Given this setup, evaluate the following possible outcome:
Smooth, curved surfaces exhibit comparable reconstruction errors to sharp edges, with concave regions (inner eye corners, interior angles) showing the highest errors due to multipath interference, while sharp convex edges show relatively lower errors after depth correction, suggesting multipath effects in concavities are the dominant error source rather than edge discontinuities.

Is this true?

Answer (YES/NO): NO